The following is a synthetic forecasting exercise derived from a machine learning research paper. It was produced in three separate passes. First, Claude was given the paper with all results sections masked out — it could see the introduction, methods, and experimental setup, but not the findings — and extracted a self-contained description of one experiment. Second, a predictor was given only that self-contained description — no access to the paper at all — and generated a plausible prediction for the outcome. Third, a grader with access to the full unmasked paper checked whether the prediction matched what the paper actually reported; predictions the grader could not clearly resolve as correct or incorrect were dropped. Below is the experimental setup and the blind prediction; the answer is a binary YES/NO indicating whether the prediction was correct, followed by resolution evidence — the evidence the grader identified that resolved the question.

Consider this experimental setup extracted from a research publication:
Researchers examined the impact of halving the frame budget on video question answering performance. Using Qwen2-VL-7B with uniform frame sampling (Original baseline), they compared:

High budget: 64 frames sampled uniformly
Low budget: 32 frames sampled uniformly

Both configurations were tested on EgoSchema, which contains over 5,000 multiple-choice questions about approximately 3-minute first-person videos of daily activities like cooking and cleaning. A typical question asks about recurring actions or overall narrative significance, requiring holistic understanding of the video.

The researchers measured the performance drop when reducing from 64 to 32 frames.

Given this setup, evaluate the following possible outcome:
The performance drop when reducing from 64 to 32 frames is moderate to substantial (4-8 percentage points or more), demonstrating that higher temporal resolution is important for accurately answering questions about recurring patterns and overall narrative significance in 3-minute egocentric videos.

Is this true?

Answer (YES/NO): NO